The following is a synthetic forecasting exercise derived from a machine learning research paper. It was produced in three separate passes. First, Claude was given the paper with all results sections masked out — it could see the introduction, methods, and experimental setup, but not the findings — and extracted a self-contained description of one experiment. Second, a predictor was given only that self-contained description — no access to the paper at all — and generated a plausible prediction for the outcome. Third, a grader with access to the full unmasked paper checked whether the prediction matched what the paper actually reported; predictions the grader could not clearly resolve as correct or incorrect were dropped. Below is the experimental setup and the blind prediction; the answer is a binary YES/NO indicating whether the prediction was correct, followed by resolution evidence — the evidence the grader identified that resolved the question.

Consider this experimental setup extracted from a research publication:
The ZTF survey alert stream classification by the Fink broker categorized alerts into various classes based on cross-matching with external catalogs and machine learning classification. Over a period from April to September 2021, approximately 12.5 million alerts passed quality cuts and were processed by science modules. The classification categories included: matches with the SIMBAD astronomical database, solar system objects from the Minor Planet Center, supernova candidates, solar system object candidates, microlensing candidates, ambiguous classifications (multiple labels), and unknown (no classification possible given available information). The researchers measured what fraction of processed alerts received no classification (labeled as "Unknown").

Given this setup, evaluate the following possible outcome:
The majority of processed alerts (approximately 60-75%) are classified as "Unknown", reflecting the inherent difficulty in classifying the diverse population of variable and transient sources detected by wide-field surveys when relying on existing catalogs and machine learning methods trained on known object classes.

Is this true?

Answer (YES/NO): NO